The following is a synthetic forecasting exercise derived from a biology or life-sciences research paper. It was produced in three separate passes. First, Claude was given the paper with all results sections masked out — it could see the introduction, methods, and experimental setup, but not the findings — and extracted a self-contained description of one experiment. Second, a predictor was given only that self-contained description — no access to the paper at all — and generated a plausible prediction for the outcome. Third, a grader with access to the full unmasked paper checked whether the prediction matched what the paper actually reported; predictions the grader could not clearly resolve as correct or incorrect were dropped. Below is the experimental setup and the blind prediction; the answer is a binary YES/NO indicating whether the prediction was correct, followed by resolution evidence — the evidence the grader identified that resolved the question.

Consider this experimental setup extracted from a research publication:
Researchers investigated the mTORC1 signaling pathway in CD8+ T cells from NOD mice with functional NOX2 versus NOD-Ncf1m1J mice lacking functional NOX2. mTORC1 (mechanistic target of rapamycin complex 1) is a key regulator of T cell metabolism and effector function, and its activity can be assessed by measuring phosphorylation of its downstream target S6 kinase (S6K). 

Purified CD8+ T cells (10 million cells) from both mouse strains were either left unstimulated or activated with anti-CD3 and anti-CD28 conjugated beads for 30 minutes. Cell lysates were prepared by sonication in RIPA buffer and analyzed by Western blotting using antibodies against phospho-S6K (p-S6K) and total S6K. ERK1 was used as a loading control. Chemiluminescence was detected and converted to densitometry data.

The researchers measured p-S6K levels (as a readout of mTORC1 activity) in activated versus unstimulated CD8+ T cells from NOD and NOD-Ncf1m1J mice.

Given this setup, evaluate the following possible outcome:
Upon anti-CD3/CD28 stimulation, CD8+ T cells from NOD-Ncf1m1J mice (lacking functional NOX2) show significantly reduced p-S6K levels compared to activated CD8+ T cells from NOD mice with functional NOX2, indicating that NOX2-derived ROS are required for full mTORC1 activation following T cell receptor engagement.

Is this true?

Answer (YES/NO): YES